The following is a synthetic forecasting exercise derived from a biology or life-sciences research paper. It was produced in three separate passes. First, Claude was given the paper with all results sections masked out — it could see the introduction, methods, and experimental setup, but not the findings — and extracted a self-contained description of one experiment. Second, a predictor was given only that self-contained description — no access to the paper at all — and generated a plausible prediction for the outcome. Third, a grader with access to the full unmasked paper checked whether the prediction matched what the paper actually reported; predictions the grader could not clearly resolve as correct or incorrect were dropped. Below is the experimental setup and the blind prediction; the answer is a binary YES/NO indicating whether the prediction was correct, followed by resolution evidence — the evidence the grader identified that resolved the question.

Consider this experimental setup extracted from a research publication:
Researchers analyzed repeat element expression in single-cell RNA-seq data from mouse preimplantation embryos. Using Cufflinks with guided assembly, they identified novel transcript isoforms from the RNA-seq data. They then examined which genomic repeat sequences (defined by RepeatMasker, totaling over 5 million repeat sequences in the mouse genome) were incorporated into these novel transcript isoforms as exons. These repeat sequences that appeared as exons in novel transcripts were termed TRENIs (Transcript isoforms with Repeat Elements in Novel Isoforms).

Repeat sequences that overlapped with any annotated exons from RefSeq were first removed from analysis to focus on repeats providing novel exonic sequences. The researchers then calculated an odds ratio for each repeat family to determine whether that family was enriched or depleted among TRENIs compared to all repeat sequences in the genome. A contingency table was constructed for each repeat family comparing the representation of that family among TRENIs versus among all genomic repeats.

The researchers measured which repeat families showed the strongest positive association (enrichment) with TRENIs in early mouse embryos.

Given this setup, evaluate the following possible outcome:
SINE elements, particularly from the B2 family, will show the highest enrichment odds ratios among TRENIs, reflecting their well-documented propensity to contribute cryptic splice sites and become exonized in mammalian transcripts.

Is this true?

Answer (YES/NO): NO